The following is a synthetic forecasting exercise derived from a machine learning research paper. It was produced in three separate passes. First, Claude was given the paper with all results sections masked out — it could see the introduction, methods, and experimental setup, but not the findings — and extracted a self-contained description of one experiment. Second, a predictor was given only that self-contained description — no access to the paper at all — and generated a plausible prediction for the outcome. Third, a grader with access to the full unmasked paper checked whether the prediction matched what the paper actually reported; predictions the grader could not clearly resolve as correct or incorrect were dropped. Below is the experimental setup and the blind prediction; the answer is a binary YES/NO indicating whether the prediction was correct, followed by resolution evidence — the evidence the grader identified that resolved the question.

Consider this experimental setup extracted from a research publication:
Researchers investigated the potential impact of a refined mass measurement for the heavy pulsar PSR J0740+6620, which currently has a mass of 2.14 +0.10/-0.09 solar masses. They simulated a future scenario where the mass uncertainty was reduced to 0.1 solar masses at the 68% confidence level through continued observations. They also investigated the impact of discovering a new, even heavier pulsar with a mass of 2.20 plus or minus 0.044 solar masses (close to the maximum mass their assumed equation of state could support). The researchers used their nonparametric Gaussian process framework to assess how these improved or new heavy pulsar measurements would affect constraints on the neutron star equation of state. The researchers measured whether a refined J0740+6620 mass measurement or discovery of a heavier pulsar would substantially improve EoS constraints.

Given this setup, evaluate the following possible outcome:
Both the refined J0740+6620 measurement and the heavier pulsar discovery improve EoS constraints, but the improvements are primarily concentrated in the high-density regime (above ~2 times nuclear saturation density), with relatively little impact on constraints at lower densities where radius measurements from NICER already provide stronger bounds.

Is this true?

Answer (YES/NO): NO